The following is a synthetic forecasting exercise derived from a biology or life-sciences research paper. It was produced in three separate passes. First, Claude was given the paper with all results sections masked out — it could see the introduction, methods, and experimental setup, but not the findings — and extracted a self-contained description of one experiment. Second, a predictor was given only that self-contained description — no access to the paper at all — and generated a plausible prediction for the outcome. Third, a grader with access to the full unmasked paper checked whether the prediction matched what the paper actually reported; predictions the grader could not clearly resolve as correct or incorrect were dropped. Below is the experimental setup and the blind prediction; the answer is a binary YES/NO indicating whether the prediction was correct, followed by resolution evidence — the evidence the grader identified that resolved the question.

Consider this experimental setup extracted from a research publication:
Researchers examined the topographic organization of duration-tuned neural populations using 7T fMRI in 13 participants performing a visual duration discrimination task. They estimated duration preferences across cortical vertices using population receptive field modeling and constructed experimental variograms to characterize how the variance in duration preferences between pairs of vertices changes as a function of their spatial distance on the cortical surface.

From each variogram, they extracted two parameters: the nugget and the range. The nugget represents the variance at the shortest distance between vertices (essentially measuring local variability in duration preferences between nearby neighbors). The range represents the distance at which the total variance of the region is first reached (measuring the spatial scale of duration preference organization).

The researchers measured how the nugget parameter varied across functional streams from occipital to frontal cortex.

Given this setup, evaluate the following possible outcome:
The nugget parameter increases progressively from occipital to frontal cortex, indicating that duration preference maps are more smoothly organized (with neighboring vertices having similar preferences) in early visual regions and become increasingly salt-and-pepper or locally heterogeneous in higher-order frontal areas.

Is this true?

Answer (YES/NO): NO